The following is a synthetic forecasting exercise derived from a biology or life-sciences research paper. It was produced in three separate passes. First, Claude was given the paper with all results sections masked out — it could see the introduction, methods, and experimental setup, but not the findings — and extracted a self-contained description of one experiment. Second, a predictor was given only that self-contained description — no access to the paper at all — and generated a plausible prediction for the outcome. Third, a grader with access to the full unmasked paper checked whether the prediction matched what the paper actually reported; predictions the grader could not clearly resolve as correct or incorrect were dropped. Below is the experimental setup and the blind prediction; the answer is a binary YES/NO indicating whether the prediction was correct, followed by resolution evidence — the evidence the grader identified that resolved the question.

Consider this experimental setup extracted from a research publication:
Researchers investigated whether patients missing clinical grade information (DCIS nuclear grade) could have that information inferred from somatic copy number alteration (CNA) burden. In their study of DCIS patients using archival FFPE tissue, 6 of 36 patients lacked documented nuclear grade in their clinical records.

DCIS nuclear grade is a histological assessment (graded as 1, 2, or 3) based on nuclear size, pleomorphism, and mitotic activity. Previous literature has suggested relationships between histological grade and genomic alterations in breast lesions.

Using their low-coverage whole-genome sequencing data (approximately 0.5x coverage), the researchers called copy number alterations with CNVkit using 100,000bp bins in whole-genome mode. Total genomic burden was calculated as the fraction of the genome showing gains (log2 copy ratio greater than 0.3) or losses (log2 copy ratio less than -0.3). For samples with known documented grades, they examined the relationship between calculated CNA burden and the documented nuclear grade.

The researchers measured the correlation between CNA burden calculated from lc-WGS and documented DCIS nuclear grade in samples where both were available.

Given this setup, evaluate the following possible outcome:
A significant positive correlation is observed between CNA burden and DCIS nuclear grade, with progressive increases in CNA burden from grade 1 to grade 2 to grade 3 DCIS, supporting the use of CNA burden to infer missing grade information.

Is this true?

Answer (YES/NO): YES